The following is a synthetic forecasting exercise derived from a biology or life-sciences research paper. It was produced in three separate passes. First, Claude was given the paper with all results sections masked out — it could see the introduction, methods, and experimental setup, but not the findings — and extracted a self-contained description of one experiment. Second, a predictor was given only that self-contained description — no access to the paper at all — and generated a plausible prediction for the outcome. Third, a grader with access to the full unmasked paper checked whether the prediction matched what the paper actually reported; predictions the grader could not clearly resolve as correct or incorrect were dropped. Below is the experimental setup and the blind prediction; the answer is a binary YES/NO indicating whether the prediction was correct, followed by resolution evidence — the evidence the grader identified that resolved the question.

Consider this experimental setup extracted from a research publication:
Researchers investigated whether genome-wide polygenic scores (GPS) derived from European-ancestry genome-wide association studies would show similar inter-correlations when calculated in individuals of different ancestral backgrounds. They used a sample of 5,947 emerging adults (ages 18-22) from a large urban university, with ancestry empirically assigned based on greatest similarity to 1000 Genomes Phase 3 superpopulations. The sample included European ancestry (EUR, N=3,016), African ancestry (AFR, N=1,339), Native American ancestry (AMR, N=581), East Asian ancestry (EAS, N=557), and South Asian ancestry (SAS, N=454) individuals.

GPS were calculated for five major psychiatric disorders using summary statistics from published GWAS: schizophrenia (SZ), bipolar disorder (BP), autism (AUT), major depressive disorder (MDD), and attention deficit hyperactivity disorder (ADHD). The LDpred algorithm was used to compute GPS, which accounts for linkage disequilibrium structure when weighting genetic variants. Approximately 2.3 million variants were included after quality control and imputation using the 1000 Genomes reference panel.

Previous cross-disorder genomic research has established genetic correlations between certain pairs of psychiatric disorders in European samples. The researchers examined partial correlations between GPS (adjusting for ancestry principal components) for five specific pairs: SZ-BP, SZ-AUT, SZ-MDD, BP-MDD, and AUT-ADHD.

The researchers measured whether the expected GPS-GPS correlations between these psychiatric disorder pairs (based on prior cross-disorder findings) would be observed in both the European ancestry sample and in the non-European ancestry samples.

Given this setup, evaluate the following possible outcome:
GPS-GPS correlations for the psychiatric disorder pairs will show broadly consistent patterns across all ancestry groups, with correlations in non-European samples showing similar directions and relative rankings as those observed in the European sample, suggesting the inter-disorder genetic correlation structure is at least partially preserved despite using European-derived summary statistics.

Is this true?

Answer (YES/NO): YES